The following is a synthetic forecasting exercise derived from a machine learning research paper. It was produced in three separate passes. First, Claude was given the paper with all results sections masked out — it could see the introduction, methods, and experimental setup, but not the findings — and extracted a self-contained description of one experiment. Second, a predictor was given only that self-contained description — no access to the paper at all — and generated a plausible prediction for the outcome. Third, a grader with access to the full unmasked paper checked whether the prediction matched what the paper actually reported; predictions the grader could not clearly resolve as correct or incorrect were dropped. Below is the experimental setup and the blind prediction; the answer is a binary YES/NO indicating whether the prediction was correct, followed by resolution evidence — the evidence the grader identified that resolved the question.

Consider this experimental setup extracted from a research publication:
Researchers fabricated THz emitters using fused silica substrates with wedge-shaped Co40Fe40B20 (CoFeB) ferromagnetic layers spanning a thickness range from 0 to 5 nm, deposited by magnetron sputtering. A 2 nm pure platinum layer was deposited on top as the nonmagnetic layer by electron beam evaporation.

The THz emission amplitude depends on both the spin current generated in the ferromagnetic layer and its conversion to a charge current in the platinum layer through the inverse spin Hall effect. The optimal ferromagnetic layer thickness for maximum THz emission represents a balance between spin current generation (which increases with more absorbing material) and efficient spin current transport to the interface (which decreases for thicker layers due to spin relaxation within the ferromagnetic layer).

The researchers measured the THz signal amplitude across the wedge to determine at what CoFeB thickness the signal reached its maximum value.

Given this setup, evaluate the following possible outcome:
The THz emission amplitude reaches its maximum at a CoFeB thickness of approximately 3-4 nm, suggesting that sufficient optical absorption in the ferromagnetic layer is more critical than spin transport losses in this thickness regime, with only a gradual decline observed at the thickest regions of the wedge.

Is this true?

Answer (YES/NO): NO